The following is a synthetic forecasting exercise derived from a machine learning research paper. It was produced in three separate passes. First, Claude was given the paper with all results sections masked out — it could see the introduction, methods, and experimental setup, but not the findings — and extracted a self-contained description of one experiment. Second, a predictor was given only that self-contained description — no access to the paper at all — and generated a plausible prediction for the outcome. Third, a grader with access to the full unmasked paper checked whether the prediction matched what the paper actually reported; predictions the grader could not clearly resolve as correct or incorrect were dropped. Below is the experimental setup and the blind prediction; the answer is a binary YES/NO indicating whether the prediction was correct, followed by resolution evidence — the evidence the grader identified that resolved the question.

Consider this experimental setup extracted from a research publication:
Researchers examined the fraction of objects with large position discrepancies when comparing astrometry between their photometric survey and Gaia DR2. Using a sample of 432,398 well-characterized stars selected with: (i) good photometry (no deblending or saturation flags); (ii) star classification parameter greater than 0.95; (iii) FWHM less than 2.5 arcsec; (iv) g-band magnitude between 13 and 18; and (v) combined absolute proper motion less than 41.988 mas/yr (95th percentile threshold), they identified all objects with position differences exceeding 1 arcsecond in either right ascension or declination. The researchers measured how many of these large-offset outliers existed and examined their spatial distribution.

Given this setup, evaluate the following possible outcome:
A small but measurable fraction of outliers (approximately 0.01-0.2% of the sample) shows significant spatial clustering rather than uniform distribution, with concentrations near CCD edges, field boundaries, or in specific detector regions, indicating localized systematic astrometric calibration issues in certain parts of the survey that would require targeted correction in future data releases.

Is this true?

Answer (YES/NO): NO